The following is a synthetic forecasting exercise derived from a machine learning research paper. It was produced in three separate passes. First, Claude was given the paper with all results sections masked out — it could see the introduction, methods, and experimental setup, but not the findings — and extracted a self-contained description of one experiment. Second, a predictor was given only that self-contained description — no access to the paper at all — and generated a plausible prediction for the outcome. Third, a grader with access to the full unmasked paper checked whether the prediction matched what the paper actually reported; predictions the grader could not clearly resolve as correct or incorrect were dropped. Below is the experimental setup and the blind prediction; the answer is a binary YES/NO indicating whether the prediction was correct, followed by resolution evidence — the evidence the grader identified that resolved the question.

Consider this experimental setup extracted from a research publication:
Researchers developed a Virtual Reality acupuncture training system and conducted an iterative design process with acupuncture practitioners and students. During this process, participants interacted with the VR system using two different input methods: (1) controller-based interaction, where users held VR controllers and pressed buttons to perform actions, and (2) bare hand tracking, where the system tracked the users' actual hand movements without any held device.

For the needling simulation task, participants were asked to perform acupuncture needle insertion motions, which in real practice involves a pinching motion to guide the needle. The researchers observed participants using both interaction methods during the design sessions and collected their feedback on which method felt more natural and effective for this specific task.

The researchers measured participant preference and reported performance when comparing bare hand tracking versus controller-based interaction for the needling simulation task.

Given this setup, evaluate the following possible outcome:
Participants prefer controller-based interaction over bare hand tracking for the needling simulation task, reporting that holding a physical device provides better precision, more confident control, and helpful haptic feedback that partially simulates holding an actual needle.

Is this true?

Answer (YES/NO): NO